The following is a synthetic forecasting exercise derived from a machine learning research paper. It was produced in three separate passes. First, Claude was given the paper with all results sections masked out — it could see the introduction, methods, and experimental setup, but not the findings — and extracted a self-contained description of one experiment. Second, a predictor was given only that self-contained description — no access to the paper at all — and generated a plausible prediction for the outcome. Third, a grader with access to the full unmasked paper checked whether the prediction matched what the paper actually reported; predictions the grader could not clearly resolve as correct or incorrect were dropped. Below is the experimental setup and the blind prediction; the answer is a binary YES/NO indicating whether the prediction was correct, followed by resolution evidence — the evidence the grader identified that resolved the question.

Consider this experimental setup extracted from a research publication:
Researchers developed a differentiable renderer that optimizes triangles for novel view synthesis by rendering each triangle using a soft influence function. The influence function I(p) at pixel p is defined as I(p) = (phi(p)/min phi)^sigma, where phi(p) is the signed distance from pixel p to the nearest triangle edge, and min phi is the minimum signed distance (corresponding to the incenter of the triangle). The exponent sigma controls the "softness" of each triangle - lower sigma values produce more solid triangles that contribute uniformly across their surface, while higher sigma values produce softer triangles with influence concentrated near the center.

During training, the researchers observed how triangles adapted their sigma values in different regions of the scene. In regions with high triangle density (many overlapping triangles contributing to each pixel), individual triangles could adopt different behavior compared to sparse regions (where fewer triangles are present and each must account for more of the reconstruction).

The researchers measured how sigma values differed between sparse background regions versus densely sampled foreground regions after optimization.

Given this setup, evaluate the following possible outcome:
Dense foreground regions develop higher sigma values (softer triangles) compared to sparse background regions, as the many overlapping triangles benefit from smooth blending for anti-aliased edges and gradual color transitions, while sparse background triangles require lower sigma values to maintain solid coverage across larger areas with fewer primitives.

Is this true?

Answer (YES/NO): YES